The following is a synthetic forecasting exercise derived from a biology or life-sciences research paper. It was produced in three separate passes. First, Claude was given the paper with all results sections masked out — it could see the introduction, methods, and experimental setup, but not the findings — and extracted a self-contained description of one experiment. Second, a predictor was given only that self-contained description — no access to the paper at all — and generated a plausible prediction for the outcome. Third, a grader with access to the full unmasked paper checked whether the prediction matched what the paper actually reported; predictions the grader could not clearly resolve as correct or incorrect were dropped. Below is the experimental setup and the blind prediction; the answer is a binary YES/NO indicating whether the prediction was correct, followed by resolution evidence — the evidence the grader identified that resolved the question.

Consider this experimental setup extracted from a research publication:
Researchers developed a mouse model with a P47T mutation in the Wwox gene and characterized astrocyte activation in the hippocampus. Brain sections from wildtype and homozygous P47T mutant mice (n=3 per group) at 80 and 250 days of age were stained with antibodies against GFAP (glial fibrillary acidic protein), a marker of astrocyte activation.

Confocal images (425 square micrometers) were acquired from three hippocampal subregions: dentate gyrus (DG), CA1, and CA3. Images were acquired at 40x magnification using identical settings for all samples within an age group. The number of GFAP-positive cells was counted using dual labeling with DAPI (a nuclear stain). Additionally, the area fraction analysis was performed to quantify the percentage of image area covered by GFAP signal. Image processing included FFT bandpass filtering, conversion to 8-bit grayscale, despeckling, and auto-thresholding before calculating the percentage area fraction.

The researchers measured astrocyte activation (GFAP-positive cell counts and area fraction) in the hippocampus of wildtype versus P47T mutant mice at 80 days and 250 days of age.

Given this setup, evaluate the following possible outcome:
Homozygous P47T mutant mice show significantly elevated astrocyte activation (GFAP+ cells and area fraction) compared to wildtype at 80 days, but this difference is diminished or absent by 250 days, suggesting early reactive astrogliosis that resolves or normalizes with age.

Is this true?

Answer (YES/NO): NO